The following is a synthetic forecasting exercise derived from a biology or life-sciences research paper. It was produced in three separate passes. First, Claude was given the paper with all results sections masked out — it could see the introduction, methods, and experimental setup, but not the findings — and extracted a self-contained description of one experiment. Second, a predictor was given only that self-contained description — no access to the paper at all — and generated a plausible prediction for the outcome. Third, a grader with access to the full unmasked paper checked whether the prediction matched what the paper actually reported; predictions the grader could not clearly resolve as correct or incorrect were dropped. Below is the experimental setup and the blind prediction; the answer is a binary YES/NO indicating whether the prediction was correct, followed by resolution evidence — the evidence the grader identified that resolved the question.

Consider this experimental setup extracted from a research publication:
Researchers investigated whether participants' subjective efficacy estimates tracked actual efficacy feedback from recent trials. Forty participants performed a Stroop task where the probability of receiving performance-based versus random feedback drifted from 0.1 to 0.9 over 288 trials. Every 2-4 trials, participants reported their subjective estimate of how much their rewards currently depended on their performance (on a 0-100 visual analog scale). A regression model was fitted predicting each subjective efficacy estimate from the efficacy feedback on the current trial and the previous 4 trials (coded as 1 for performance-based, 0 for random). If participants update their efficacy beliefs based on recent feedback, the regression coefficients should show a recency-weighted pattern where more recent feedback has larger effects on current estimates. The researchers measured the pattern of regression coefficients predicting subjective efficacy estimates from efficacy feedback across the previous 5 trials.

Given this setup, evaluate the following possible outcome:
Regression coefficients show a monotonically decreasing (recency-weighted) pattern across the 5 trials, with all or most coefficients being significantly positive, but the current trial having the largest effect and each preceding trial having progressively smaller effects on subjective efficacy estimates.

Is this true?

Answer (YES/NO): YES